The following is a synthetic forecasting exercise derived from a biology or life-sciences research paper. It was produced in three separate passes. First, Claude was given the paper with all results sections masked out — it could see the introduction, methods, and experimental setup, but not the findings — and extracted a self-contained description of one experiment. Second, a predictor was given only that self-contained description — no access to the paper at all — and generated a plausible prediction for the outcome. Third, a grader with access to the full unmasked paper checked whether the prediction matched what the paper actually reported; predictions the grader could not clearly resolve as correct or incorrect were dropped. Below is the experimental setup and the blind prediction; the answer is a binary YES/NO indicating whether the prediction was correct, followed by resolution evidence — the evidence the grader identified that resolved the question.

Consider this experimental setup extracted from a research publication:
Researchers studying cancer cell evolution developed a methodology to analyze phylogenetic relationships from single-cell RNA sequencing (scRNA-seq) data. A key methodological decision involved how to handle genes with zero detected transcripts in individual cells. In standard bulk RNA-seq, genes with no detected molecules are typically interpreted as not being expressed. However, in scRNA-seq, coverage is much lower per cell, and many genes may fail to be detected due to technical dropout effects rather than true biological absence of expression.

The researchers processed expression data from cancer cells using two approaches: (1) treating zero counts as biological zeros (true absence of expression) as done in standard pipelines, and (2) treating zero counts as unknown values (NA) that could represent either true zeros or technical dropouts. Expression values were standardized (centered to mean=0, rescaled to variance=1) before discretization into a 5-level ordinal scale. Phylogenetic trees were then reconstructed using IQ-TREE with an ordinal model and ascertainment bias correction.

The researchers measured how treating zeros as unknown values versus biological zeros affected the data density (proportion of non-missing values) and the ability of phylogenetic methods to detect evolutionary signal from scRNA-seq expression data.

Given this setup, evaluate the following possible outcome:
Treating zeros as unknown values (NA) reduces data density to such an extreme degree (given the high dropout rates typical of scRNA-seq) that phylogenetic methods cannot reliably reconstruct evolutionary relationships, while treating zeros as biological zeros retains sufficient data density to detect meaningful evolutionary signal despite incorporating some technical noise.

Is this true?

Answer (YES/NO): NO